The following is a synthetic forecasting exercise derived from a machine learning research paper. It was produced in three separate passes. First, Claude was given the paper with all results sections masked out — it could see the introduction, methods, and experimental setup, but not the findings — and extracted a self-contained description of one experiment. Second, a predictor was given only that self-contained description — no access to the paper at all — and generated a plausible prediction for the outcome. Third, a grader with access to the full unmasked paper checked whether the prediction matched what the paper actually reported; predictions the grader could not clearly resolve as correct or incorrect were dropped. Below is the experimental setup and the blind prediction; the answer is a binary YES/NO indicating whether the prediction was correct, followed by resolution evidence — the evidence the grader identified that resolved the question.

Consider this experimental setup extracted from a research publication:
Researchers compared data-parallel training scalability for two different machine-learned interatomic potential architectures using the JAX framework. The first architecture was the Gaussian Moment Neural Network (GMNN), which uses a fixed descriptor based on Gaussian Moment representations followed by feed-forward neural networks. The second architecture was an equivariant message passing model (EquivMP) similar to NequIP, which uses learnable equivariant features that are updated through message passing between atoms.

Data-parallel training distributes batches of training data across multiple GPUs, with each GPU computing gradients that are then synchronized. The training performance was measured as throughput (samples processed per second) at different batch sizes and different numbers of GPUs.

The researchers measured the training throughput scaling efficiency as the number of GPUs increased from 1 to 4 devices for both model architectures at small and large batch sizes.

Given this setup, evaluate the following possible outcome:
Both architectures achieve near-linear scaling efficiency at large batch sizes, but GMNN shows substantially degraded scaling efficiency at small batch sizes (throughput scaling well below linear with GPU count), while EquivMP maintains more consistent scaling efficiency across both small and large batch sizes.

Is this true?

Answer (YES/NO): NO